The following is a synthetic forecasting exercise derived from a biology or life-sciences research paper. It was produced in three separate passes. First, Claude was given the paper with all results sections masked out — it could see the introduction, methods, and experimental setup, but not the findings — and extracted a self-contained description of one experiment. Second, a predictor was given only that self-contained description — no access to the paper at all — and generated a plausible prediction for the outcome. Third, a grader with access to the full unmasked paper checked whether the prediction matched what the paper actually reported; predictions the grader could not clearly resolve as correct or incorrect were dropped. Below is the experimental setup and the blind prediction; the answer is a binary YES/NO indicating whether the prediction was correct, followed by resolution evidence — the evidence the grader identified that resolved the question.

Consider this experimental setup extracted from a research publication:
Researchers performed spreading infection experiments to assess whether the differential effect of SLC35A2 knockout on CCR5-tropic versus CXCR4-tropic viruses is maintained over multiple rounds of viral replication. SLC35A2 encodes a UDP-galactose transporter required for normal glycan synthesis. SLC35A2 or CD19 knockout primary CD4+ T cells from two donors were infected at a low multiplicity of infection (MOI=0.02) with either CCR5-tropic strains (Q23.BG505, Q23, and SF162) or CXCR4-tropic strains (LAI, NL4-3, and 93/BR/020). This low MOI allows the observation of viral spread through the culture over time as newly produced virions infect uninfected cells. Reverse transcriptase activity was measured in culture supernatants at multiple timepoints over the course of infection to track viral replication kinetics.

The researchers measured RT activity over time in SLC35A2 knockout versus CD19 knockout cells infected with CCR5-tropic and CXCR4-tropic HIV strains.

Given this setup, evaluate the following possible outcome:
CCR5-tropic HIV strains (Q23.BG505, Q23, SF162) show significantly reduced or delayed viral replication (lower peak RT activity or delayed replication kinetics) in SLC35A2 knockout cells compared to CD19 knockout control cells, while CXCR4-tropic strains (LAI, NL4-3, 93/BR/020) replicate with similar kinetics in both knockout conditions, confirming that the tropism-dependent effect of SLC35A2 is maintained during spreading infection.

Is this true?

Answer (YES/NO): NO